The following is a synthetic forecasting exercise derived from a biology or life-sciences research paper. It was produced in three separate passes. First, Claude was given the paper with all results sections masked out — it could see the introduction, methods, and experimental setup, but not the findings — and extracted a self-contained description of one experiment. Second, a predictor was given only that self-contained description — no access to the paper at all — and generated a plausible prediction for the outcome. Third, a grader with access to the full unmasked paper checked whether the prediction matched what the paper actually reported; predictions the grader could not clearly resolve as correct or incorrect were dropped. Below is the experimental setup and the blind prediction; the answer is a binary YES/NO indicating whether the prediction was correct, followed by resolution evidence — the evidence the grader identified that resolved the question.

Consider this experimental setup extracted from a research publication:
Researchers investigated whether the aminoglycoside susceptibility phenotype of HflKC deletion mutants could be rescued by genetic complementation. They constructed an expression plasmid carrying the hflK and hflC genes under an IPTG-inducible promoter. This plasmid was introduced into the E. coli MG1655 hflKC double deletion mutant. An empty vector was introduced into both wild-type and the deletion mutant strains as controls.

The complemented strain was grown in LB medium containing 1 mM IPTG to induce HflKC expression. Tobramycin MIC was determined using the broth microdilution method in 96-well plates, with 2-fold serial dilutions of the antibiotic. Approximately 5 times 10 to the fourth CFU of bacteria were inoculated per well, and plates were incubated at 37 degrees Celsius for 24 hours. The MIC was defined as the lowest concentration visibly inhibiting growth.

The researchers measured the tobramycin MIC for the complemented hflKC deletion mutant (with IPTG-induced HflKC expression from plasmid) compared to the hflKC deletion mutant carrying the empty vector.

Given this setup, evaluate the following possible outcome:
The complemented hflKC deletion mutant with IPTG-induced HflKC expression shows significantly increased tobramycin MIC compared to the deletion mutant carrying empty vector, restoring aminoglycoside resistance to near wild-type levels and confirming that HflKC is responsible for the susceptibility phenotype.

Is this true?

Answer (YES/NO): YES